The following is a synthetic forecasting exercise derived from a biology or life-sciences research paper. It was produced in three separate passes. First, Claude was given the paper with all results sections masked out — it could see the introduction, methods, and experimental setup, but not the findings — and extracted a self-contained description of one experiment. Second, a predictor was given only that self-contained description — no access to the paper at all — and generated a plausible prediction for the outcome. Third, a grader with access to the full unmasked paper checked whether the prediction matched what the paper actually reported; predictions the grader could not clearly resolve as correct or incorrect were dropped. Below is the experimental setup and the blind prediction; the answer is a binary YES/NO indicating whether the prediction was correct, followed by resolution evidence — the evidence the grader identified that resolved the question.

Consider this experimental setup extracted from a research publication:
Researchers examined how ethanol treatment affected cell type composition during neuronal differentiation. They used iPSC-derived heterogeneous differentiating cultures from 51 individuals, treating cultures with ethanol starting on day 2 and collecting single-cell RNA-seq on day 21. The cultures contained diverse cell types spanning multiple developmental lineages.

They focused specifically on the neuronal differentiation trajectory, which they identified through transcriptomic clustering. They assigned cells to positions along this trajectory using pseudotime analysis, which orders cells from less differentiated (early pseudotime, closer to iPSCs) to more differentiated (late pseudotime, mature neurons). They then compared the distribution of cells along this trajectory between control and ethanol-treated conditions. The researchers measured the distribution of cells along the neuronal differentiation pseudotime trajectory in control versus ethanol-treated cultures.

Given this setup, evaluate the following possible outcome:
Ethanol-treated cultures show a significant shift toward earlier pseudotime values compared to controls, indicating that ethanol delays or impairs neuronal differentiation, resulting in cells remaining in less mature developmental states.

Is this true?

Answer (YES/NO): YES